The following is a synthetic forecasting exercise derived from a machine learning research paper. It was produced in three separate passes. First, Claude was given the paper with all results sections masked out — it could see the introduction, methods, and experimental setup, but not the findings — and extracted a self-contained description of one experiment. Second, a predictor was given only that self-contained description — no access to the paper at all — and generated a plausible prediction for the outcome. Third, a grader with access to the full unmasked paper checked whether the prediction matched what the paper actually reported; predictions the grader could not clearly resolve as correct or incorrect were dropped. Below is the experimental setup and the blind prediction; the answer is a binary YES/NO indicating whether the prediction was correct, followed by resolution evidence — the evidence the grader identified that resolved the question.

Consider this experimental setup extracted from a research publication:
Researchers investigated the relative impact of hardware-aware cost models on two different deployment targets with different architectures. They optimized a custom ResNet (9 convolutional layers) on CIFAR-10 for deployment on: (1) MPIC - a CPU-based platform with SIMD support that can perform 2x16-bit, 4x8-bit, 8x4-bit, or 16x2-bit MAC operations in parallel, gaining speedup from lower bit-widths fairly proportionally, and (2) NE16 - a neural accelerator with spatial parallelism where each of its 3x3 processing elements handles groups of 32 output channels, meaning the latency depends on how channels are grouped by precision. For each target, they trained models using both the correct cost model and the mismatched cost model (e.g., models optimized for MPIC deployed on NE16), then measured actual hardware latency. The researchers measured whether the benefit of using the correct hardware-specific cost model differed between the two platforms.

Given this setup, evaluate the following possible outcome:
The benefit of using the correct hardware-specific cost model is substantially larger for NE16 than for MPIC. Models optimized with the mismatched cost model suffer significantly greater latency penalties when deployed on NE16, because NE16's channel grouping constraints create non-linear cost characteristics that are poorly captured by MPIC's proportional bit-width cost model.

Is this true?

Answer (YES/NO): YES